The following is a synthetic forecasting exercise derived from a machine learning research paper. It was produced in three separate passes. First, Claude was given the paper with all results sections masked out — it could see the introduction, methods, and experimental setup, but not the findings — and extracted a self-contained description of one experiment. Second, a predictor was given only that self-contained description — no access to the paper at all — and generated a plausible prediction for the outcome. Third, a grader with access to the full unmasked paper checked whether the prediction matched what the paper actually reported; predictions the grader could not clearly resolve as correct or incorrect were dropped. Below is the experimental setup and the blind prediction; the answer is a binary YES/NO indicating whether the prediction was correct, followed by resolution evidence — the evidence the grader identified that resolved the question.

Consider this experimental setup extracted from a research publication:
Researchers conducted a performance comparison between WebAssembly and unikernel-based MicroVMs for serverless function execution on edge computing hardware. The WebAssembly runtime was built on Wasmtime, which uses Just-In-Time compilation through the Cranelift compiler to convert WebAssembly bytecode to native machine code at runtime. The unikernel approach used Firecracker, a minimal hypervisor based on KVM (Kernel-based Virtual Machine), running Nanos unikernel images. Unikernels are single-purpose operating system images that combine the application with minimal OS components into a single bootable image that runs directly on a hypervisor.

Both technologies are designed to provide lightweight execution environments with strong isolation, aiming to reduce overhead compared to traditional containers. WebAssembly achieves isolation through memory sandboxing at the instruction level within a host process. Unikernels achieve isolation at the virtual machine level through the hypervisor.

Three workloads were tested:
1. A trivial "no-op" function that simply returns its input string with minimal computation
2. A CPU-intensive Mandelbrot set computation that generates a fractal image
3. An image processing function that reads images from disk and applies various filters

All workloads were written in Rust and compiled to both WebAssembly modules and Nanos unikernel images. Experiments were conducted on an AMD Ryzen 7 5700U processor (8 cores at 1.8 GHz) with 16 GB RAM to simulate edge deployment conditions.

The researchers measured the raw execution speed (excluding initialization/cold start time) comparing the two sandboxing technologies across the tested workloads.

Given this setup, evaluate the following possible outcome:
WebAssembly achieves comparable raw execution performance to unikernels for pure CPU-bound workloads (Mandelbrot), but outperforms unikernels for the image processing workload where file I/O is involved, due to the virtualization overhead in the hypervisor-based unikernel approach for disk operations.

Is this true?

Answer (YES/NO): NO